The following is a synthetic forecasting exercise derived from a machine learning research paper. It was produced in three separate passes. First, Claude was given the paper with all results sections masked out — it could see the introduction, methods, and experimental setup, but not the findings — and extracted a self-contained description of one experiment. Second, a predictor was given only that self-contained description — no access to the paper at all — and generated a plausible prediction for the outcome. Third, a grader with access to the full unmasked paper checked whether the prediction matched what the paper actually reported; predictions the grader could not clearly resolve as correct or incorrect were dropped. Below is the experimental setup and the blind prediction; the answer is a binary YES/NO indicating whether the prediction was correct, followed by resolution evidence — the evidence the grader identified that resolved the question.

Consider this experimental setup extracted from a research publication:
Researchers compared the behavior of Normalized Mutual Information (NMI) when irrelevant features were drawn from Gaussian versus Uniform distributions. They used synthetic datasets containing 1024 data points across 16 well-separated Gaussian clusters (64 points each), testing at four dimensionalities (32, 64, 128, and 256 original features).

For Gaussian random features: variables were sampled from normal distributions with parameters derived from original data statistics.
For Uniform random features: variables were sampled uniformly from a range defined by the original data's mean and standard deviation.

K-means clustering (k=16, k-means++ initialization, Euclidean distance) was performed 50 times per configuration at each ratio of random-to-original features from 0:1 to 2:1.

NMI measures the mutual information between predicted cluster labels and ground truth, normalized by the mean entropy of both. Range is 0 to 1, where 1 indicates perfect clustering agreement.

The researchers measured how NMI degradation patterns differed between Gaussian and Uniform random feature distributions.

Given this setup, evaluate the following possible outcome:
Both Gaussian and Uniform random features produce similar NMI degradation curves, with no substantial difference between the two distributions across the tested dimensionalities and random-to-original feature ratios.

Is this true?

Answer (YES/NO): NO